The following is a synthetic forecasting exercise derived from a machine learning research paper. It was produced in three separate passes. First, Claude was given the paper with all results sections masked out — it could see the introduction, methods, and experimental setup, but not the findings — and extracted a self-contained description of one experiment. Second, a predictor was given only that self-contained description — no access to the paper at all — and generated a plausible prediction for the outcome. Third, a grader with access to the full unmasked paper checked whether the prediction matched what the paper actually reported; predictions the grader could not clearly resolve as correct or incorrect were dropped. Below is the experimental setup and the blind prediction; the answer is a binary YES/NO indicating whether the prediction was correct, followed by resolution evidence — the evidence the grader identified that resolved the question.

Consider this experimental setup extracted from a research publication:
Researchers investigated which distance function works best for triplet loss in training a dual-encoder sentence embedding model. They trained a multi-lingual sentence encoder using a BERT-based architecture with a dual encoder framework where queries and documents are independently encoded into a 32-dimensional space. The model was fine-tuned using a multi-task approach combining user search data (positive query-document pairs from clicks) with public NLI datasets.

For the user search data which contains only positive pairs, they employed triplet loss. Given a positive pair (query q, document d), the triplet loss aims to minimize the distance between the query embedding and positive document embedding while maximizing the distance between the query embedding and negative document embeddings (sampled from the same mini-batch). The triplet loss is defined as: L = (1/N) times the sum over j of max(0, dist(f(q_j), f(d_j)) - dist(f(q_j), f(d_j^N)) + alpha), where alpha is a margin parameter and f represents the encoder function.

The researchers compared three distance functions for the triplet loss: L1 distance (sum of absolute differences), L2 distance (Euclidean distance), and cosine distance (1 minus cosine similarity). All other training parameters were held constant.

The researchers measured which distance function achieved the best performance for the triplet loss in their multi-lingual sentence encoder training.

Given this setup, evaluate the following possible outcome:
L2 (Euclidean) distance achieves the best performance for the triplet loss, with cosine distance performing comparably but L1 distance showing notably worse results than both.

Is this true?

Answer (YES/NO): NO